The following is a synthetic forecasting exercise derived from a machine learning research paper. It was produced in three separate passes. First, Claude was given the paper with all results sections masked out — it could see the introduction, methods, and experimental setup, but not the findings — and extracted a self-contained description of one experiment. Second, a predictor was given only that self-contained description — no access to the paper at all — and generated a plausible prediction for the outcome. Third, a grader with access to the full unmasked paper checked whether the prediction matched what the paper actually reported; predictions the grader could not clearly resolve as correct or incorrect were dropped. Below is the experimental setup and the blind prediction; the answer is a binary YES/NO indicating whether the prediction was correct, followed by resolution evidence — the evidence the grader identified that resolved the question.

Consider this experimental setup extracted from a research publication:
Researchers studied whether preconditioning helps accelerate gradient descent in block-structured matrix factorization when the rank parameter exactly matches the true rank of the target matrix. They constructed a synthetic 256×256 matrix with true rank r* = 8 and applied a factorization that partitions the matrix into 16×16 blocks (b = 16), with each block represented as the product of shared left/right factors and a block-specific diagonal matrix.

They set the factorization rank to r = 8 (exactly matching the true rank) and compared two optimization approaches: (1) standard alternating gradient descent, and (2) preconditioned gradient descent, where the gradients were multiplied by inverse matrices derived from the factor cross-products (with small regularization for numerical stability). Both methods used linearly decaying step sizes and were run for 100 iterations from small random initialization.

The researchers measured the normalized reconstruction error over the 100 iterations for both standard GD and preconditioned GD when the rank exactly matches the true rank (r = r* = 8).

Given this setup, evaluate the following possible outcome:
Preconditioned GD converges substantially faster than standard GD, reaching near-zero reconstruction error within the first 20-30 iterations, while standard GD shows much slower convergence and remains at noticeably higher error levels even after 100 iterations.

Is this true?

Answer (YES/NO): NO